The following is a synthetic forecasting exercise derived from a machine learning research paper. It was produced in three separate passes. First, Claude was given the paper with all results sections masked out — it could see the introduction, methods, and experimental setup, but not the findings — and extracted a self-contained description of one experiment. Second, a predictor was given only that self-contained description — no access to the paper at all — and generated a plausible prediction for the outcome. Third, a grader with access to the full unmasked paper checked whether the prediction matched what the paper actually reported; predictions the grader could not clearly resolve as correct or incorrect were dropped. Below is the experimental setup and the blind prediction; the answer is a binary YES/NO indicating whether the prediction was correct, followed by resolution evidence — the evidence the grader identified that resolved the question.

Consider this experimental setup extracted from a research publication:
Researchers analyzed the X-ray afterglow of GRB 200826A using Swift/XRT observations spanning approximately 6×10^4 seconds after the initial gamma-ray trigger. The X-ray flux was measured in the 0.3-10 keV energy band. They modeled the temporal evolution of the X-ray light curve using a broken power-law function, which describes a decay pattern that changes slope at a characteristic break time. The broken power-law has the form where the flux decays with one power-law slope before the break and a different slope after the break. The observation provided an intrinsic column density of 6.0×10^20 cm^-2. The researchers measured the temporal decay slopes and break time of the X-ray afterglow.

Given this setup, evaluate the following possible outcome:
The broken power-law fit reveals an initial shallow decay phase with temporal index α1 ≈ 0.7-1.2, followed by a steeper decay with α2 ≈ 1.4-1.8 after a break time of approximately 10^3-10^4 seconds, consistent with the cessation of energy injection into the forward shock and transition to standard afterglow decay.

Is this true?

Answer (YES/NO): NO